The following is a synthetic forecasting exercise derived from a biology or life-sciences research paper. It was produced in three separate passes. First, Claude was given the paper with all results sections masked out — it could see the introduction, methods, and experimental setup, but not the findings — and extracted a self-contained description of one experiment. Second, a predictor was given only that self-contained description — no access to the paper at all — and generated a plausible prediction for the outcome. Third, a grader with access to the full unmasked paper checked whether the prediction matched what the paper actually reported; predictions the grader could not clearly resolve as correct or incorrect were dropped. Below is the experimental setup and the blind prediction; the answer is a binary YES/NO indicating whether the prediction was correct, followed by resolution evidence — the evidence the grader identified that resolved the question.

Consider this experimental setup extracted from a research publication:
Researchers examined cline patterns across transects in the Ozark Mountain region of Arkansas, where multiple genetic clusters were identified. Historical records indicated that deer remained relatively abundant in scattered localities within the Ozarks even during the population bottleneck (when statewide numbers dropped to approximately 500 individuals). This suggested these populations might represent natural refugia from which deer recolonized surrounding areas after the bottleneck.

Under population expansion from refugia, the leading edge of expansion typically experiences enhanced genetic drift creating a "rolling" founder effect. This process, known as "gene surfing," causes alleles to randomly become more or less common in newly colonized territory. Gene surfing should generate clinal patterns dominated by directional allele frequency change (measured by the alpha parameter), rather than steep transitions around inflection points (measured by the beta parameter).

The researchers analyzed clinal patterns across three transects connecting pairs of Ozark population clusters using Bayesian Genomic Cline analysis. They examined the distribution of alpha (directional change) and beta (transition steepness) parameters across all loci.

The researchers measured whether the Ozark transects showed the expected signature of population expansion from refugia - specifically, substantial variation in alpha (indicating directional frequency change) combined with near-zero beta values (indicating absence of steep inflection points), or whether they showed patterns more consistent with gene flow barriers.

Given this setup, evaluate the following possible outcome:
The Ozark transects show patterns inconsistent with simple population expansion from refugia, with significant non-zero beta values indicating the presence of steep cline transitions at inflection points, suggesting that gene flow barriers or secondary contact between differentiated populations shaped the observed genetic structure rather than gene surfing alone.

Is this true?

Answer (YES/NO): NO